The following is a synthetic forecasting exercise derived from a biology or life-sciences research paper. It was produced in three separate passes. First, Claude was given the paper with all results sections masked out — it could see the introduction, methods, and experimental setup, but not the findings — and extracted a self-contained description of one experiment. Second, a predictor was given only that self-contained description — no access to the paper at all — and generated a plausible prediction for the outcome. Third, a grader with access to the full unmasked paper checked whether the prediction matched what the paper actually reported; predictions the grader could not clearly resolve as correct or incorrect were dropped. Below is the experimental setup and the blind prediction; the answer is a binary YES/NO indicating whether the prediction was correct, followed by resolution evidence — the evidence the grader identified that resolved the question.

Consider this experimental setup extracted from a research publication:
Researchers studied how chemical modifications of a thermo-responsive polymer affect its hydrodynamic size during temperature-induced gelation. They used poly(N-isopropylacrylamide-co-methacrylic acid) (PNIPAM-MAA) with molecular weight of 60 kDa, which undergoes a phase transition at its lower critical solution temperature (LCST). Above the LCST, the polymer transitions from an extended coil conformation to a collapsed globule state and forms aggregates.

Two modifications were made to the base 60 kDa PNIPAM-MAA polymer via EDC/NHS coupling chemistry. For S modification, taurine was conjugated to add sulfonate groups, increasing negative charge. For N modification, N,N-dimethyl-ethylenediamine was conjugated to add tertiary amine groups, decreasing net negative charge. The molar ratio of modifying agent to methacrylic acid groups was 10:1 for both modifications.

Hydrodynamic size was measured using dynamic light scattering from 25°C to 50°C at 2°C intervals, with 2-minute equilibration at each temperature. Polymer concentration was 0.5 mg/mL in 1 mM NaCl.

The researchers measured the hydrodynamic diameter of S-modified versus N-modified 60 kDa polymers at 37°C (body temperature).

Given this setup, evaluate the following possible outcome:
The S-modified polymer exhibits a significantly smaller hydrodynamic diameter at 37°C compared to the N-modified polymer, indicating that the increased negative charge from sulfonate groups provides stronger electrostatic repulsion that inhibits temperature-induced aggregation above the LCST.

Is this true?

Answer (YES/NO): NO